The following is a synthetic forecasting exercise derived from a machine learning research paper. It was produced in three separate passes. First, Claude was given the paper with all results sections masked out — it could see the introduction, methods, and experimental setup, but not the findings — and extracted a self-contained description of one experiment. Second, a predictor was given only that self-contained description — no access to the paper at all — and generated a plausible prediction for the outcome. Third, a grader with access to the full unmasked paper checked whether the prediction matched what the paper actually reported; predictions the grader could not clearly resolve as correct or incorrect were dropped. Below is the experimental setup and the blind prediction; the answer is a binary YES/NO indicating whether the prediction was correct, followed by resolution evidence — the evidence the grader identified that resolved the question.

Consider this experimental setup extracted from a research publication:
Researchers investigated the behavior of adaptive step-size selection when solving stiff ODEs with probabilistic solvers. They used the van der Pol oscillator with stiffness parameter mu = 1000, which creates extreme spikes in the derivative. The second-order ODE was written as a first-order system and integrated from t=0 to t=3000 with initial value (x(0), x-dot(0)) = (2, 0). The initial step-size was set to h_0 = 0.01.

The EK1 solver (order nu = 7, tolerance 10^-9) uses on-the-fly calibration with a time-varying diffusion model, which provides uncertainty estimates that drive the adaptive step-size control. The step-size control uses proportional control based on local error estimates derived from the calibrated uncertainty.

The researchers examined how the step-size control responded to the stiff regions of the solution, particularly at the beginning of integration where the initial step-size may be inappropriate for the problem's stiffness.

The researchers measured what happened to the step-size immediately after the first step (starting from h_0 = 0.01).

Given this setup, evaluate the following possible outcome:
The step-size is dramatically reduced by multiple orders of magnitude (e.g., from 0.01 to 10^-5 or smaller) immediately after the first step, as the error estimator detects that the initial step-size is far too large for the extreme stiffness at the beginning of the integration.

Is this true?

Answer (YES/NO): YES